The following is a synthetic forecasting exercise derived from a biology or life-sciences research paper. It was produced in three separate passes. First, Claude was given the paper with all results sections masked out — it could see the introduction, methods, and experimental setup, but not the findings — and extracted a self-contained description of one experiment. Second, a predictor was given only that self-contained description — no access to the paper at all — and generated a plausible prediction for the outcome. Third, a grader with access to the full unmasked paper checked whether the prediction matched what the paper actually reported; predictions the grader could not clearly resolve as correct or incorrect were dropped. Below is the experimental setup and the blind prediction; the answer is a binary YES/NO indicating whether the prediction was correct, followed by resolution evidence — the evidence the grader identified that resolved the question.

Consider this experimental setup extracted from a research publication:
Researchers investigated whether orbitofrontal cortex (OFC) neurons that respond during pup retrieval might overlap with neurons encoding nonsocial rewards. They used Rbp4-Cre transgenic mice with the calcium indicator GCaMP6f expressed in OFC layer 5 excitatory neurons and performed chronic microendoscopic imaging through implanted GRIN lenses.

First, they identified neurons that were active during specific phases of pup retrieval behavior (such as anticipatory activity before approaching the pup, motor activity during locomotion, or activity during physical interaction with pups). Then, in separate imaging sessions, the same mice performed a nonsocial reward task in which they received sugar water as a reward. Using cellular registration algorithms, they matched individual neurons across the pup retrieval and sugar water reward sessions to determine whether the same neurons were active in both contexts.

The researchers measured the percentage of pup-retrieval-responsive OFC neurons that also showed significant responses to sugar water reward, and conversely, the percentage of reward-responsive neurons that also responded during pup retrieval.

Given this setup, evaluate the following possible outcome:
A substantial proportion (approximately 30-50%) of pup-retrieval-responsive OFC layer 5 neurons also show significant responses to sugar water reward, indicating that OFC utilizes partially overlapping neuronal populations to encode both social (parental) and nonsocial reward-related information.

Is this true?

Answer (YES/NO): NO